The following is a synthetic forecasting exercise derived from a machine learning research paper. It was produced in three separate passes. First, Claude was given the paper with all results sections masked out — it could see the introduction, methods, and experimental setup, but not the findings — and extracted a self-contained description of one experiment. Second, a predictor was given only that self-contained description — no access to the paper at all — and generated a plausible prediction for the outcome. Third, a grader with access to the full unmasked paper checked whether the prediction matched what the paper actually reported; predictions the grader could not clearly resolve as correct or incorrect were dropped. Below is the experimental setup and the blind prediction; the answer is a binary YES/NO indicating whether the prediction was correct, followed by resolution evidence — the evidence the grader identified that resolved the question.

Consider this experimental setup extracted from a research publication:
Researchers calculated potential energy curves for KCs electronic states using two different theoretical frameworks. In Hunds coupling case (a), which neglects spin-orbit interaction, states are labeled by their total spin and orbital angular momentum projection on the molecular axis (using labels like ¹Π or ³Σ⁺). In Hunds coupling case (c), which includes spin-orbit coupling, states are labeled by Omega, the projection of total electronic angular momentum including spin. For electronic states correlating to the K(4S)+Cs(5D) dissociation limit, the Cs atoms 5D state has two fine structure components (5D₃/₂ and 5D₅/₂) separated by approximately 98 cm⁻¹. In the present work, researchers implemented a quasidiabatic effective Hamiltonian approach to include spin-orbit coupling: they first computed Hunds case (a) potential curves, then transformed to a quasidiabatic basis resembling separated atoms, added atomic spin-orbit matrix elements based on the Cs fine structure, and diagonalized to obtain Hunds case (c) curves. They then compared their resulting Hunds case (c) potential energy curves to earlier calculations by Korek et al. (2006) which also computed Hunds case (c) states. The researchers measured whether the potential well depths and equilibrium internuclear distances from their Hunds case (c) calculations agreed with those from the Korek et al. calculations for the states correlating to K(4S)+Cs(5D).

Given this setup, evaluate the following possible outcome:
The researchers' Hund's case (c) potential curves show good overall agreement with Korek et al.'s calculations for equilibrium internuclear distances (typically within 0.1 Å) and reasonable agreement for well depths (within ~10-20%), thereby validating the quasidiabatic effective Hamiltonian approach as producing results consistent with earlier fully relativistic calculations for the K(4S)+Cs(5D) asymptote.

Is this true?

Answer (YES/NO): NO